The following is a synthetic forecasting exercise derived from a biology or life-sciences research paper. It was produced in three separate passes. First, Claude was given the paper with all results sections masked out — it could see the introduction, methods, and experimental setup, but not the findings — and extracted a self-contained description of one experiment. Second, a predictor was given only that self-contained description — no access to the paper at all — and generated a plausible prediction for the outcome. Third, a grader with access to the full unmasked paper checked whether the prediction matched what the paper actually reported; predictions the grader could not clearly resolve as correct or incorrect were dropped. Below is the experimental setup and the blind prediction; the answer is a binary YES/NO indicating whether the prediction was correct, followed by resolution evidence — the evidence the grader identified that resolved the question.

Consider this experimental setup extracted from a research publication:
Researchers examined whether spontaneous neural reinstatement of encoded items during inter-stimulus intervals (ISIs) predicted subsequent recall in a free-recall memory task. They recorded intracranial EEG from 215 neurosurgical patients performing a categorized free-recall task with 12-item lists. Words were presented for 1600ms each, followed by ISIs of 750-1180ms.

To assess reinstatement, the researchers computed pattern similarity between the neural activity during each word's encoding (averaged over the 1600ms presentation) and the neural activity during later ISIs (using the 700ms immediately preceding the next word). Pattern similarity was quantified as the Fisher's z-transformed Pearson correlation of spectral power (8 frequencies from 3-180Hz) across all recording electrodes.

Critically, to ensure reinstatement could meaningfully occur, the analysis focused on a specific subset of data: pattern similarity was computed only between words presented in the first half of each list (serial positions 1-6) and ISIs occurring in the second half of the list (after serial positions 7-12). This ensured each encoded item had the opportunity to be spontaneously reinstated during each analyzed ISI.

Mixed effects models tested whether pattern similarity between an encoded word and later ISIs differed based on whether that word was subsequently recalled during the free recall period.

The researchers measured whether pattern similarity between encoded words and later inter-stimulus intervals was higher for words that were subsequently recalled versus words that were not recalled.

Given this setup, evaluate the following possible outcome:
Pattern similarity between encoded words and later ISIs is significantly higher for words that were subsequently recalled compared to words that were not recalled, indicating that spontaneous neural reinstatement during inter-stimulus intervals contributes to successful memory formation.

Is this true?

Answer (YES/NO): YES